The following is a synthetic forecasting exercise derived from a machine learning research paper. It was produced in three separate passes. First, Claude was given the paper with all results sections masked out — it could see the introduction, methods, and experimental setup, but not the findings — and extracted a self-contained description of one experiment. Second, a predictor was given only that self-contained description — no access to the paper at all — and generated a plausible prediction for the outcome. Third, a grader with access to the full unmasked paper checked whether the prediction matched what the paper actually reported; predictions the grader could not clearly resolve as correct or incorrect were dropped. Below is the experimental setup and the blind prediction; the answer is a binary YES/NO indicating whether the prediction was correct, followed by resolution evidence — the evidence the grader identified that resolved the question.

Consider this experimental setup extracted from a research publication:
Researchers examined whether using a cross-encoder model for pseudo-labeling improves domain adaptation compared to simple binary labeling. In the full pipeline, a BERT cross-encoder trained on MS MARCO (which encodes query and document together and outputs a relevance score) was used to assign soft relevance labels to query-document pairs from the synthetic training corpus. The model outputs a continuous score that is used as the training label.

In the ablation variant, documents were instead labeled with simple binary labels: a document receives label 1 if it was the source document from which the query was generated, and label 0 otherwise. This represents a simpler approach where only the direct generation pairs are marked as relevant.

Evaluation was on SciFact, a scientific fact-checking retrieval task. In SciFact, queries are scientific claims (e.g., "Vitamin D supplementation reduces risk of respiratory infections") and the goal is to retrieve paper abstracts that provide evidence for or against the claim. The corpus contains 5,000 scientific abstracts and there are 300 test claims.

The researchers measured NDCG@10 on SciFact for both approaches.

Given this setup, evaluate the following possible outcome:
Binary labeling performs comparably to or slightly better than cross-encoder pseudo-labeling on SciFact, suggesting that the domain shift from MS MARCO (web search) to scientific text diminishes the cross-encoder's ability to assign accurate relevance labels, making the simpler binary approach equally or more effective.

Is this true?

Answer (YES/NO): NO